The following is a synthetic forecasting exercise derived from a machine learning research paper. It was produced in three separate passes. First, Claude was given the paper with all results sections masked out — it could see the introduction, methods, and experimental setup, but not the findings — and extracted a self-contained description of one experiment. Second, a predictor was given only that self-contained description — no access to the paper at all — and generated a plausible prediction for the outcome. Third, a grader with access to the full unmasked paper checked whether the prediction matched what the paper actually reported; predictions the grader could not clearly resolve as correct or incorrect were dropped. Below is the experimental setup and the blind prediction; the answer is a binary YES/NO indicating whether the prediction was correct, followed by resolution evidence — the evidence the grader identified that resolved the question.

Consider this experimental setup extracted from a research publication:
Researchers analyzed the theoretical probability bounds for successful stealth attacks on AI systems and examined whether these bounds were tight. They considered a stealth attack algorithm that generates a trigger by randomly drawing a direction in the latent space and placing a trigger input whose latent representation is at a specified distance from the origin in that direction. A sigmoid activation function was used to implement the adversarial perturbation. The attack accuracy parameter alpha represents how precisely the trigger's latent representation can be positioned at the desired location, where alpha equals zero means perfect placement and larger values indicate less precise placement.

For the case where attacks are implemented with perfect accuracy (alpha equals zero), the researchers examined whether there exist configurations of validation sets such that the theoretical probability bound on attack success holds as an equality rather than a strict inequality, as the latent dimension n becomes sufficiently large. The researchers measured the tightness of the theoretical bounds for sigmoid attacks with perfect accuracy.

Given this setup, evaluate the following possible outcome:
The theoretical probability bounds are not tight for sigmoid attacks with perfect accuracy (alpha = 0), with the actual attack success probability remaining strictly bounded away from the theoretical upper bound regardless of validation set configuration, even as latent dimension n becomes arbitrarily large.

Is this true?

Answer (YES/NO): NO